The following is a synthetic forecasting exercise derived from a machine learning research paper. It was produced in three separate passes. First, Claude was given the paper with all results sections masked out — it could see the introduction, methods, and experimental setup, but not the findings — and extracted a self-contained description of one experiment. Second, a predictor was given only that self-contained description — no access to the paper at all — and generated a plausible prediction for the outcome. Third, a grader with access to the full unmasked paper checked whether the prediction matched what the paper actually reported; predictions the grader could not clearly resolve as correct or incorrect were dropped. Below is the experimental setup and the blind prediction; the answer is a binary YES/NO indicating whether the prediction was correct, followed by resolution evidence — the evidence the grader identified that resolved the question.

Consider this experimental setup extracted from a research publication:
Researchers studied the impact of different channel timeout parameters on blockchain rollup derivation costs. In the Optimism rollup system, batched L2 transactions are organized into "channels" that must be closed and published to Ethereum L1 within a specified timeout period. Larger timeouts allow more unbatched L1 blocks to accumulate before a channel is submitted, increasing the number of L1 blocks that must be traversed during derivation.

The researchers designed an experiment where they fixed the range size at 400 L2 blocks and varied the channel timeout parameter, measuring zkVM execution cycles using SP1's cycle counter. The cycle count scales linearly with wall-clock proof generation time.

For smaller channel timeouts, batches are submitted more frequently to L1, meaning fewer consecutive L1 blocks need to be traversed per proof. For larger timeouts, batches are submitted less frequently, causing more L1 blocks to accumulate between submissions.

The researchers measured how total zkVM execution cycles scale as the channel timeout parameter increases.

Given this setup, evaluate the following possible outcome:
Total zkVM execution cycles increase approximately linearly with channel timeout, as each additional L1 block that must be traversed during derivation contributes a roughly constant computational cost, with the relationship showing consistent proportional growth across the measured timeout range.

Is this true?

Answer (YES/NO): NO